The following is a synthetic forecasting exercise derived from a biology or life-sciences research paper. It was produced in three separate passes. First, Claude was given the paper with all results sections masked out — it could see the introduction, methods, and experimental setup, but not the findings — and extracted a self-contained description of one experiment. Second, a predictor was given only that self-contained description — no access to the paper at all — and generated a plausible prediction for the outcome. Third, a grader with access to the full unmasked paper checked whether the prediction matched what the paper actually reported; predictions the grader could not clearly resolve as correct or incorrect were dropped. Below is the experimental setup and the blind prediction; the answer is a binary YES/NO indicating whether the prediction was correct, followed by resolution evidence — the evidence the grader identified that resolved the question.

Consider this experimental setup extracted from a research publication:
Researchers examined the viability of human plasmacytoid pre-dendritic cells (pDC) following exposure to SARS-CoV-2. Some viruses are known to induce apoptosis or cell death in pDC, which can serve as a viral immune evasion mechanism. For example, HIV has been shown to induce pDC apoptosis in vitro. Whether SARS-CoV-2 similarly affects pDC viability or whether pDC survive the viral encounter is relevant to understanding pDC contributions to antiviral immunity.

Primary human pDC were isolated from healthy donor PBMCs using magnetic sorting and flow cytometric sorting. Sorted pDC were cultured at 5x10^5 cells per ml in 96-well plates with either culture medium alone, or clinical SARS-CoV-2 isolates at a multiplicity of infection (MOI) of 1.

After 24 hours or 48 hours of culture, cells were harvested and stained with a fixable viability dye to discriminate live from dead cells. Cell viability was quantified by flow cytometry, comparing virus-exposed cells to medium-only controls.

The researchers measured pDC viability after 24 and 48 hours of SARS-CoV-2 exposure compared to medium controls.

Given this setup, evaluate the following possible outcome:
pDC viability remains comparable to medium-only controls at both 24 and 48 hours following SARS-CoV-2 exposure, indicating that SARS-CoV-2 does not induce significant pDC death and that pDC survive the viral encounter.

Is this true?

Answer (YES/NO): NO